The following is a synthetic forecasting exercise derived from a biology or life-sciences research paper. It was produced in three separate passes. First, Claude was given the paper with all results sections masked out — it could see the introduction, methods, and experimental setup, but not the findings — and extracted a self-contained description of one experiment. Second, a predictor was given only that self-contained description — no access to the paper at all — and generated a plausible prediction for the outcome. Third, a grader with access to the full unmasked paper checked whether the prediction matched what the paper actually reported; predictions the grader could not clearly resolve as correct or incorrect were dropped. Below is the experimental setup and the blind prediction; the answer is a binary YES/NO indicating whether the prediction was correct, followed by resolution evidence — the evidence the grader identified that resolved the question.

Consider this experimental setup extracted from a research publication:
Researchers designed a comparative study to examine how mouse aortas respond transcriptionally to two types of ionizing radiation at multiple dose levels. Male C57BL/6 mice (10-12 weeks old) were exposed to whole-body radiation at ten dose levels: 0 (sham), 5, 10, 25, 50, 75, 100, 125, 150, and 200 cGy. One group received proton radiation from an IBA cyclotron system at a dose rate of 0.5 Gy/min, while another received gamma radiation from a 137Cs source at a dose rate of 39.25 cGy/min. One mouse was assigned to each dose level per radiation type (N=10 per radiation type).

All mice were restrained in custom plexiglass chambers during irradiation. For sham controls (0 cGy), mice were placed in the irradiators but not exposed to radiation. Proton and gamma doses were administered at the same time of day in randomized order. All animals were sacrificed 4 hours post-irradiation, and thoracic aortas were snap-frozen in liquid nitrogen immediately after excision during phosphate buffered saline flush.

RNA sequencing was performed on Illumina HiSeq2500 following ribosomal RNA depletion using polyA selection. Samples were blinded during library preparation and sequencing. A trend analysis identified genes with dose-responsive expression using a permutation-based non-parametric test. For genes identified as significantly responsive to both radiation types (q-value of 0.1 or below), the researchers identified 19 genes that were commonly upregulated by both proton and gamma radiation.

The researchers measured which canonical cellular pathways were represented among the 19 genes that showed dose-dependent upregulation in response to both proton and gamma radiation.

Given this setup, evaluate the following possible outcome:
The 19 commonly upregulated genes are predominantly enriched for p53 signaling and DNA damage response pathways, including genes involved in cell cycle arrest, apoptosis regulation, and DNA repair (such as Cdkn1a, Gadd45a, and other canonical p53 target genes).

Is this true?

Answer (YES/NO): NO